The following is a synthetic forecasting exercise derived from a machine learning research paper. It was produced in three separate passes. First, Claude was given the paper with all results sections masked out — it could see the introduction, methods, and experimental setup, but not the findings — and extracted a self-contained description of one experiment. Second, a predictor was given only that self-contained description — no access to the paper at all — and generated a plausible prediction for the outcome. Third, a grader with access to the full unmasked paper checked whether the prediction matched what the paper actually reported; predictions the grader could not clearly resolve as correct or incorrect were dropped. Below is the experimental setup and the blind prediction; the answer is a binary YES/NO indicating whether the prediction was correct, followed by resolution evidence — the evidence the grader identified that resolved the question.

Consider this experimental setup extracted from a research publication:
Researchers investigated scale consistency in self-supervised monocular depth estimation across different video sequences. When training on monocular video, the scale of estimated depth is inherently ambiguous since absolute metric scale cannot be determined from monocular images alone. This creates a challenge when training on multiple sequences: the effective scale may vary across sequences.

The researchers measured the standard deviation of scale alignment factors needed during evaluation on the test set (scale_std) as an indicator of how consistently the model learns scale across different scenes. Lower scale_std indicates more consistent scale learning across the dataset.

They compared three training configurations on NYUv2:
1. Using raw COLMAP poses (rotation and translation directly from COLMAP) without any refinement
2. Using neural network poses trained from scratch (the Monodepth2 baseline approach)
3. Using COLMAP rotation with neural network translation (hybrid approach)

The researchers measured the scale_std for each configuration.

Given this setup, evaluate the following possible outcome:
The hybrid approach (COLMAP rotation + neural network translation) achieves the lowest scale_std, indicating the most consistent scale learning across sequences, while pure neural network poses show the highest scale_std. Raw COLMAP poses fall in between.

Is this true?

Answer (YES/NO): NO